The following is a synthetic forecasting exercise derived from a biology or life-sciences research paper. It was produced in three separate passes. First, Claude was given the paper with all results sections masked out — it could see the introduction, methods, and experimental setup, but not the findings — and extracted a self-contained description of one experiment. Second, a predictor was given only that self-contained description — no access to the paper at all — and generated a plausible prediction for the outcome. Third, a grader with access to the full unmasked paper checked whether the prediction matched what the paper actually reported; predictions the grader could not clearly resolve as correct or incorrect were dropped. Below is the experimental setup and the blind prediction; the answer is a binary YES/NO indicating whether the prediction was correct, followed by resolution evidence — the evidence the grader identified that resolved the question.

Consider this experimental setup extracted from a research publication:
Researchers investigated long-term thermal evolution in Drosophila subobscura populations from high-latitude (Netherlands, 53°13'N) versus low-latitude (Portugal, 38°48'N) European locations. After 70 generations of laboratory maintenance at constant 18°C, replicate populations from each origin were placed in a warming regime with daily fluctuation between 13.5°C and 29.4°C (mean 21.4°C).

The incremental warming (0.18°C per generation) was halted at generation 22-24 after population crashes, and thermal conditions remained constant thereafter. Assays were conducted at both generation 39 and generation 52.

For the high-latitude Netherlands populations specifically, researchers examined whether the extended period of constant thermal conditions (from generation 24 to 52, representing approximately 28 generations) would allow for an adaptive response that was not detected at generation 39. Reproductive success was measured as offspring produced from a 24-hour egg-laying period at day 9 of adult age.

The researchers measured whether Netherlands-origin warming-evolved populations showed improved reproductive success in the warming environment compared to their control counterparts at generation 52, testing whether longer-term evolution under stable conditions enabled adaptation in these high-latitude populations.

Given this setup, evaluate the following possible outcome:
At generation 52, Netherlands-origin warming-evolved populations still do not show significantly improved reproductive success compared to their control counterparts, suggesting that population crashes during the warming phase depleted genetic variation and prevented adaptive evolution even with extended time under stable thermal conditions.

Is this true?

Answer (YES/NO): NO